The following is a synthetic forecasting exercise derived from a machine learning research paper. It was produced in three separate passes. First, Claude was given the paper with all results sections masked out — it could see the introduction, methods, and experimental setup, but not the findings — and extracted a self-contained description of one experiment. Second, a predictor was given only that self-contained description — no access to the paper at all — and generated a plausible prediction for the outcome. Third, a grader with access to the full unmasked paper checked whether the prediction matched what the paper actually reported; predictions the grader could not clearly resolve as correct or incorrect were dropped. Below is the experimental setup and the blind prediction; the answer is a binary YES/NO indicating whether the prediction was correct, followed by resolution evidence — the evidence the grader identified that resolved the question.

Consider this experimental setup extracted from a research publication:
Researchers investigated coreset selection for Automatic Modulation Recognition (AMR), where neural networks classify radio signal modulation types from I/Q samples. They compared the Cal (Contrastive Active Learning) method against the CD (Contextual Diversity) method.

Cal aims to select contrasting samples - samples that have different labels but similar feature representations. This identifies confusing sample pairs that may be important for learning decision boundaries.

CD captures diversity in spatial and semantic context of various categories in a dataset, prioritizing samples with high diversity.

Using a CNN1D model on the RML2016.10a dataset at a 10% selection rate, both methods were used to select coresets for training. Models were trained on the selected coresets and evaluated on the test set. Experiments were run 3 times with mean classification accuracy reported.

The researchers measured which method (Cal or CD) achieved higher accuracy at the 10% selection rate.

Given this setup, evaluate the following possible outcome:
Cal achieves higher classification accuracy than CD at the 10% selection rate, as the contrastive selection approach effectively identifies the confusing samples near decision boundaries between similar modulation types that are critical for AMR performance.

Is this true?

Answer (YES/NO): NO